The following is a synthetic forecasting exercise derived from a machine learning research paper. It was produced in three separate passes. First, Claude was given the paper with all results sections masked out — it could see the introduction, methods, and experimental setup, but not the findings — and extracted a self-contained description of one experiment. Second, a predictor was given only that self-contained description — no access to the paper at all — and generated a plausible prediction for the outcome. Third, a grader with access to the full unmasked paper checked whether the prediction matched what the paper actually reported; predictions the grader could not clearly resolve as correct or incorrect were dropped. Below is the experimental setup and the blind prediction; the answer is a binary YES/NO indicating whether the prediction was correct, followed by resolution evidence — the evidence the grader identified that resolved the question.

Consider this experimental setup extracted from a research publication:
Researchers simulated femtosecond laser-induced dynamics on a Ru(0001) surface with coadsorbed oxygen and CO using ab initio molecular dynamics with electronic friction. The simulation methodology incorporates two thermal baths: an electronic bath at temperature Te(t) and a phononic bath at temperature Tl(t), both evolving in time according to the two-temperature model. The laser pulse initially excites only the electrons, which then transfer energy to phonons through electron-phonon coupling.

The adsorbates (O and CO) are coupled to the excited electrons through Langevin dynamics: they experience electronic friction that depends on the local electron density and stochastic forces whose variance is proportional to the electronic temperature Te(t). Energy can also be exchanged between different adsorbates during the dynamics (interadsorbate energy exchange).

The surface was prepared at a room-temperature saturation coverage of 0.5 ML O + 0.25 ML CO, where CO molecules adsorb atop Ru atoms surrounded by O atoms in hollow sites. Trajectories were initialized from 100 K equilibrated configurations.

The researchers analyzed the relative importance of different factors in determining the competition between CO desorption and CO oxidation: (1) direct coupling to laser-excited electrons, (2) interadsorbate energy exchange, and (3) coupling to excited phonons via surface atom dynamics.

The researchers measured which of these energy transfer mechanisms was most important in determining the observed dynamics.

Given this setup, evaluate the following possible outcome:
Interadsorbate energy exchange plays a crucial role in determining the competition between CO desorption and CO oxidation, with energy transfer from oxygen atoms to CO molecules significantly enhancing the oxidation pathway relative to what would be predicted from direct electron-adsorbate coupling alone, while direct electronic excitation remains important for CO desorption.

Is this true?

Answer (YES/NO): NO